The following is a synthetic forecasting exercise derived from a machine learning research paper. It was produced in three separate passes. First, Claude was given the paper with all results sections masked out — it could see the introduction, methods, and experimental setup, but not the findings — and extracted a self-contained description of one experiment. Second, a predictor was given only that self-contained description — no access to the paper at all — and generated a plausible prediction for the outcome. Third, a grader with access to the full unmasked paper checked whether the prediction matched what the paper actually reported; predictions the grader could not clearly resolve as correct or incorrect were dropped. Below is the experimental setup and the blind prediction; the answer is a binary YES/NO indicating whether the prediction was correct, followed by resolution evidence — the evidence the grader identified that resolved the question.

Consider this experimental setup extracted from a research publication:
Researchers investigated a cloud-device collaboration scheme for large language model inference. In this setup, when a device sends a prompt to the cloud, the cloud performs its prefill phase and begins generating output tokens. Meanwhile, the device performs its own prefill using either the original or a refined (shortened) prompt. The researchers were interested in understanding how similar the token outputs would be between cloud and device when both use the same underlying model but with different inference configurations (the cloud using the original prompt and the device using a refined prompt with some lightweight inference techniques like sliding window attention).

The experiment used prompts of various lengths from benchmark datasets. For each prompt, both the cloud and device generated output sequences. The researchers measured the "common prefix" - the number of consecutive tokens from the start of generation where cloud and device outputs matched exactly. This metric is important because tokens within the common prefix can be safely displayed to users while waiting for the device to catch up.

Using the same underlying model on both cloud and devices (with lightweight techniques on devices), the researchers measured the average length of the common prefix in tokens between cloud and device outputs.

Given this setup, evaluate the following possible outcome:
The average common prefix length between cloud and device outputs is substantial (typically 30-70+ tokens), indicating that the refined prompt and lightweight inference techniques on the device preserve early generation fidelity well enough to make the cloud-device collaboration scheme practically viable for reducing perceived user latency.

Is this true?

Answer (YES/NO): NO